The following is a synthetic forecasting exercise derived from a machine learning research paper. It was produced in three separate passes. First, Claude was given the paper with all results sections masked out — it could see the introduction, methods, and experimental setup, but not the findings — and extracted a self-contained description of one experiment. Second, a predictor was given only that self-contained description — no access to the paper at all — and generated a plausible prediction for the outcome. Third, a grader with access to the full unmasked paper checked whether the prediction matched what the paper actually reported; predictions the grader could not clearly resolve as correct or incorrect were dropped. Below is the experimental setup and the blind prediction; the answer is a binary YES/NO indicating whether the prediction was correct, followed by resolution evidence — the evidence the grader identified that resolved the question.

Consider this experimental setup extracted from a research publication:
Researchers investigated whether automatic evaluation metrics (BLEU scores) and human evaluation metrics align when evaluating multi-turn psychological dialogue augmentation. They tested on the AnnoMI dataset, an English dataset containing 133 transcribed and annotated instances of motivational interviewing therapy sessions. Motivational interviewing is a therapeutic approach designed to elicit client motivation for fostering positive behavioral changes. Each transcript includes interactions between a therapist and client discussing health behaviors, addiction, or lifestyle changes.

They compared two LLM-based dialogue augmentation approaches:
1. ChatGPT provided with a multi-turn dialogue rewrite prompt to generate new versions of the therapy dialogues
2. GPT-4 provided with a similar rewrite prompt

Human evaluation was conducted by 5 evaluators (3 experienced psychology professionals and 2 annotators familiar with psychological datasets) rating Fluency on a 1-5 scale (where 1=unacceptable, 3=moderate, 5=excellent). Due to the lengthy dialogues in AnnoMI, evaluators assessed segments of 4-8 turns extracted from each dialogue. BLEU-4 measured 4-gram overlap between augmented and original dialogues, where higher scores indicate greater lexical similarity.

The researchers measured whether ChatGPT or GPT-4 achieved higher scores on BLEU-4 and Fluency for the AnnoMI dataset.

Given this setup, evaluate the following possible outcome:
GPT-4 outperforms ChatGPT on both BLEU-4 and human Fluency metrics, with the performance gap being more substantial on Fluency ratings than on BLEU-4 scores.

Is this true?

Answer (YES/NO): NO